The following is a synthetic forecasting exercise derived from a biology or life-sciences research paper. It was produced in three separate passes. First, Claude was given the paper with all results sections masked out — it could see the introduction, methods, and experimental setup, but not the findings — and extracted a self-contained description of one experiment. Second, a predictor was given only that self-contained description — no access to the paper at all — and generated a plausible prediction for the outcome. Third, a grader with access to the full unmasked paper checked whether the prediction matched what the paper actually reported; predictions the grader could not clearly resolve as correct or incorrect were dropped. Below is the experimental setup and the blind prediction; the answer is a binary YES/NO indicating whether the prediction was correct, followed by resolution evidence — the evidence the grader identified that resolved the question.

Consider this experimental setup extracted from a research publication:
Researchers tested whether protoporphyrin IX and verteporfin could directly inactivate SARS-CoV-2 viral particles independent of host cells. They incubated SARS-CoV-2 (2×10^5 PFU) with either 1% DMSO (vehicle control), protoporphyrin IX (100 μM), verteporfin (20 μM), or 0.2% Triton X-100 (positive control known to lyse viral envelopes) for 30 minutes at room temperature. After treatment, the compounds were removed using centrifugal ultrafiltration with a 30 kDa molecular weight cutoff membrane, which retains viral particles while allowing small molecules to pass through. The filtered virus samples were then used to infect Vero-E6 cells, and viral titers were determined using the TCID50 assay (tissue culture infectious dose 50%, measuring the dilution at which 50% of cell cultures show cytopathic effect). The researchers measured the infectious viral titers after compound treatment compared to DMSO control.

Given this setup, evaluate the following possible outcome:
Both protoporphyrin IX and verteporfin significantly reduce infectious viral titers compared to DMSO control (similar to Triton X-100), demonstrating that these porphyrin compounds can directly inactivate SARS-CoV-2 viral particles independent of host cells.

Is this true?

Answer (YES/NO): NO